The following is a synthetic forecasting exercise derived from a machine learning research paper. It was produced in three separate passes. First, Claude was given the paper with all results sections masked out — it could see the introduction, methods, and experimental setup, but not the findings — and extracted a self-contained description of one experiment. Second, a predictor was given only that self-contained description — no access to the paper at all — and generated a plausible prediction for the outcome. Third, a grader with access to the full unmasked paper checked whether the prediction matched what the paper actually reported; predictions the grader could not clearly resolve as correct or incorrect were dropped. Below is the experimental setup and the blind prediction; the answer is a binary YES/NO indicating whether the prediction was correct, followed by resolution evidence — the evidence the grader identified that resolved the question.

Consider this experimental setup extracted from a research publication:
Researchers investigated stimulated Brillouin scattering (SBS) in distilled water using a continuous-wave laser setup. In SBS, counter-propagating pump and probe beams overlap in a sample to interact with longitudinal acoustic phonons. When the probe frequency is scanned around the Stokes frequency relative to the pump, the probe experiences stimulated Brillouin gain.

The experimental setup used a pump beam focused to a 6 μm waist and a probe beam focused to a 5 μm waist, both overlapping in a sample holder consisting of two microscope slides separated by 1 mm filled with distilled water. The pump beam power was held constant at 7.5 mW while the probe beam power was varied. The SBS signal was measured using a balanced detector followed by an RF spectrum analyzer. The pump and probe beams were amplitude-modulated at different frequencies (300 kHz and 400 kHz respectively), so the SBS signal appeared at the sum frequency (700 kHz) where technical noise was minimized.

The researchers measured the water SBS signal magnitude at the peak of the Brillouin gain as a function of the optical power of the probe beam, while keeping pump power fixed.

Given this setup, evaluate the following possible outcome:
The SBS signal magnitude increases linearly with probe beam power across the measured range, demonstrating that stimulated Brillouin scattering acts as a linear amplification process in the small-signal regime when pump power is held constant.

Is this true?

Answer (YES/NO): YES